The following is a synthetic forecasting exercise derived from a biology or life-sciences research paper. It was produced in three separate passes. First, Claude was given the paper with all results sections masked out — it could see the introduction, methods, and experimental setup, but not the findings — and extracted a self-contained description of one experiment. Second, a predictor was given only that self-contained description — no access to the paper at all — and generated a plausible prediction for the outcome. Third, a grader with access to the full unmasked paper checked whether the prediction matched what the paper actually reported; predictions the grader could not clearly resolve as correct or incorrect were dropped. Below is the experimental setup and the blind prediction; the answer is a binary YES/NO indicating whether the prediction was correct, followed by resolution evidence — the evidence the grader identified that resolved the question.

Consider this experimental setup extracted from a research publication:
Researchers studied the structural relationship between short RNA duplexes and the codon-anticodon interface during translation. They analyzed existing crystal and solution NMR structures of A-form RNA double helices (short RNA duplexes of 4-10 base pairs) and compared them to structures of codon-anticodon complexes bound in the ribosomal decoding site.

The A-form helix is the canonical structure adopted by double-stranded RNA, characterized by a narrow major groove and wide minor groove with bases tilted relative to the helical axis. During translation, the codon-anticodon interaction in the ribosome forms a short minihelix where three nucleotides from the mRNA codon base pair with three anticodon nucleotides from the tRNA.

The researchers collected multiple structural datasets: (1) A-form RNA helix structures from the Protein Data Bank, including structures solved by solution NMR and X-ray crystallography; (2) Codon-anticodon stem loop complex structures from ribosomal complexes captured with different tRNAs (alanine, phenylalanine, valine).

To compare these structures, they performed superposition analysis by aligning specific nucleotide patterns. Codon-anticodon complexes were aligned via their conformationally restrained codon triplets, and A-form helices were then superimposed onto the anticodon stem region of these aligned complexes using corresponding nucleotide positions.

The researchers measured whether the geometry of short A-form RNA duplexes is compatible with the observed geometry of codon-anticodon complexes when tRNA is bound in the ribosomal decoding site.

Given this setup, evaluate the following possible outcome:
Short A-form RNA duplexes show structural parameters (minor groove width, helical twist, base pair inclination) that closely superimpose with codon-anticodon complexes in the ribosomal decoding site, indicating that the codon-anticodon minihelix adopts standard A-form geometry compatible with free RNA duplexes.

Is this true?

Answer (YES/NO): NO